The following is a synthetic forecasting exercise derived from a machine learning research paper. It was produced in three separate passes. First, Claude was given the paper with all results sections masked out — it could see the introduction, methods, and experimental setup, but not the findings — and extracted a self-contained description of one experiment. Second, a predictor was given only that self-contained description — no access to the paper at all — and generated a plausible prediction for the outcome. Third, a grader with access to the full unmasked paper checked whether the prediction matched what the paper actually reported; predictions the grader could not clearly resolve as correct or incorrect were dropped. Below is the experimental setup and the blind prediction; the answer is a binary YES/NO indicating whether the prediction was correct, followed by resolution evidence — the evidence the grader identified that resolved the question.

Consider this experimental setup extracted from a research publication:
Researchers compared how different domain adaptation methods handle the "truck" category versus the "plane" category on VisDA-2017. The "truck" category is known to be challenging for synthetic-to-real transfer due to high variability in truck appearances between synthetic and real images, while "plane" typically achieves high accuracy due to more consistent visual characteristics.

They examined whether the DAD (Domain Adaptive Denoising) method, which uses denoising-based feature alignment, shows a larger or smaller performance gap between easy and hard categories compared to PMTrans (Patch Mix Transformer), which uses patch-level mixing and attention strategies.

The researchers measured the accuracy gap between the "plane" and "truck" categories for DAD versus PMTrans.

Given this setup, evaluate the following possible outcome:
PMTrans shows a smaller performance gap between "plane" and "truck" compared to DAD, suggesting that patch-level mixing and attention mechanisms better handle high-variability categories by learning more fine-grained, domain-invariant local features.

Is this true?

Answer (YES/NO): YES